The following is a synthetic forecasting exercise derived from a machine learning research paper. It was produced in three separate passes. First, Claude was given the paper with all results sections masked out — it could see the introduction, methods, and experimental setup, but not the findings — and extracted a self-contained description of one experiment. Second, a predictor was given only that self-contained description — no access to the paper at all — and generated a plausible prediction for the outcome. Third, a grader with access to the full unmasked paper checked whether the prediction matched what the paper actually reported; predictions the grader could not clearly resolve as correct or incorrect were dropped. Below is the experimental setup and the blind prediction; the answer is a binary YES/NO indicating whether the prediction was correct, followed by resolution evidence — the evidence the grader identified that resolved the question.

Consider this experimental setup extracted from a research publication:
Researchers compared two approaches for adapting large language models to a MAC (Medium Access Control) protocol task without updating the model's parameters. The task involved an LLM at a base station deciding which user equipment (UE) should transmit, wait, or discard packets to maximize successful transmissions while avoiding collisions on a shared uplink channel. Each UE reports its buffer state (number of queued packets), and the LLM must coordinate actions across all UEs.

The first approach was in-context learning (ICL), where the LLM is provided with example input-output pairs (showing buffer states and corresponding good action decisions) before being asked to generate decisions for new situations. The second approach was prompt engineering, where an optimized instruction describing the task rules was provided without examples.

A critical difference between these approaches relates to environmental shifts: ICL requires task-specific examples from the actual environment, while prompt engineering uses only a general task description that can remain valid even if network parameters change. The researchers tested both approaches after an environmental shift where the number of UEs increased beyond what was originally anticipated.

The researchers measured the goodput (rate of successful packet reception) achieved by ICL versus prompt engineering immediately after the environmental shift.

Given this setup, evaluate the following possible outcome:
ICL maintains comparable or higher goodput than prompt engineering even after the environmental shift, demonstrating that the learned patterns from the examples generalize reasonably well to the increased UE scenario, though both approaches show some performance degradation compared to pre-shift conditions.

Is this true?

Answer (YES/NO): NO